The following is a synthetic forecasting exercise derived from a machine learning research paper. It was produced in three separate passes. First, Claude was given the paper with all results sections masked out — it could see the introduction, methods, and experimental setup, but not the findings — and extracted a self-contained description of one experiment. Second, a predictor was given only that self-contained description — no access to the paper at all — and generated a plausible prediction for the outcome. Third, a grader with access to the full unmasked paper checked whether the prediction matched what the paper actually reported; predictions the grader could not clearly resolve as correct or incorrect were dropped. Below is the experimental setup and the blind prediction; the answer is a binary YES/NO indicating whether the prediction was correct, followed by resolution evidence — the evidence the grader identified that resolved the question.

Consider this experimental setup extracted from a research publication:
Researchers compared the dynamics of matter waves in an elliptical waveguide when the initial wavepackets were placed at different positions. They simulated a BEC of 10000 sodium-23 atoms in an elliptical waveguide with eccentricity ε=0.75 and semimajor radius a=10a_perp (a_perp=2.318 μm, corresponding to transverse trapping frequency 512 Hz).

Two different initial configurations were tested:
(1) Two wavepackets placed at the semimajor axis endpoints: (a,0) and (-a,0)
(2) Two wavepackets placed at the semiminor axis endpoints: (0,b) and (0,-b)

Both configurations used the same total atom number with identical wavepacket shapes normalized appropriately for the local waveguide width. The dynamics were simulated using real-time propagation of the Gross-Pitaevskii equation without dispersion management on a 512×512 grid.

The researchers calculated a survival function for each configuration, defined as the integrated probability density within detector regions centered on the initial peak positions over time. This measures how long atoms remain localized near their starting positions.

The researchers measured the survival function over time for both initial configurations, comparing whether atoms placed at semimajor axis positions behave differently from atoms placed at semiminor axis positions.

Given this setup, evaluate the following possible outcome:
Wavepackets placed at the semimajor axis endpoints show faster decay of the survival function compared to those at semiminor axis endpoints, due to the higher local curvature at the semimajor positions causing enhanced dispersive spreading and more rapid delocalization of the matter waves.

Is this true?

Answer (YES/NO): NO